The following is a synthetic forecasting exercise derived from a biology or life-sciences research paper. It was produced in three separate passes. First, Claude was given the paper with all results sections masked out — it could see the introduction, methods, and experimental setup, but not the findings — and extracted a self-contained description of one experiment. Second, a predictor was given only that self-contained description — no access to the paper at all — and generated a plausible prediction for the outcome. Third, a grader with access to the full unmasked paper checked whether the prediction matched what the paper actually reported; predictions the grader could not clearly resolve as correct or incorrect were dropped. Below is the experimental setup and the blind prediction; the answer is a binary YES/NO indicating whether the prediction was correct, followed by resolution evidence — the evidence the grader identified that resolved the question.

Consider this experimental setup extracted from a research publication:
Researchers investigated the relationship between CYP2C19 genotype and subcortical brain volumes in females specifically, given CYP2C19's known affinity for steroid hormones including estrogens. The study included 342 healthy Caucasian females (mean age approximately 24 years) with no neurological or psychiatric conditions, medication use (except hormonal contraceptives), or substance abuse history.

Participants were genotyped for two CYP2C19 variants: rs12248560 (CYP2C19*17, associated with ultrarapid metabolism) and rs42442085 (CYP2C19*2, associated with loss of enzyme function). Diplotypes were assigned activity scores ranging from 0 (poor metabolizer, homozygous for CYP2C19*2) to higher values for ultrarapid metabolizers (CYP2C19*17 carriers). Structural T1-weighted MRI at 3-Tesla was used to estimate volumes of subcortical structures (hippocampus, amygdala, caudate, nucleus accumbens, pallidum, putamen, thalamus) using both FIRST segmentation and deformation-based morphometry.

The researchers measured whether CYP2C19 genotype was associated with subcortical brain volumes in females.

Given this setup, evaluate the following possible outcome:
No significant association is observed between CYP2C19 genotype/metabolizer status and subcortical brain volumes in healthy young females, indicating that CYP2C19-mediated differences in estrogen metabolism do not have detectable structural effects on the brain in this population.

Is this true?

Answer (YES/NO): NO